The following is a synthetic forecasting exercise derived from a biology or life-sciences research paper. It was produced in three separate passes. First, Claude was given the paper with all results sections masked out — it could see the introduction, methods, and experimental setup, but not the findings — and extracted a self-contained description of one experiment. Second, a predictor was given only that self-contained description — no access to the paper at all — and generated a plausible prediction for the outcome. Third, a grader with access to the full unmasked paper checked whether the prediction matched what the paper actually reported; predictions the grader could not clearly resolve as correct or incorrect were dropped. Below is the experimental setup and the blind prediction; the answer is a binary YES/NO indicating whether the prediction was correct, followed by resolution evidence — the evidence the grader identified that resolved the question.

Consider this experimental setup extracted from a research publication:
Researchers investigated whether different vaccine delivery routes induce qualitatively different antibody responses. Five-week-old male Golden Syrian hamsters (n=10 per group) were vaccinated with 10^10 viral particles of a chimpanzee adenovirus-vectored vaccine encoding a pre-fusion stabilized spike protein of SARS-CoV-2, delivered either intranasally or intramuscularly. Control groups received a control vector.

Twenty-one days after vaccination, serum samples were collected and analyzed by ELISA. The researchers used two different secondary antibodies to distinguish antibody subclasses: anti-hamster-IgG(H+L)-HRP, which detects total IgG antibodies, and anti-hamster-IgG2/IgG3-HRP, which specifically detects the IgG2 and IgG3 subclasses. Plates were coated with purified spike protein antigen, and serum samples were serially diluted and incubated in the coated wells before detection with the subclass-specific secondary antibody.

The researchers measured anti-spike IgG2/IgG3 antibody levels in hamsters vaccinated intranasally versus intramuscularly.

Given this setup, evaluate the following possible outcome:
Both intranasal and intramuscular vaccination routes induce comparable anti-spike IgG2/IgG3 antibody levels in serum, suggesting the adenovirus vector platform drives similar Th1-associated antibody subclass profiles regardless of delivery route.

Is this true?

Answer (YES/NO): NO